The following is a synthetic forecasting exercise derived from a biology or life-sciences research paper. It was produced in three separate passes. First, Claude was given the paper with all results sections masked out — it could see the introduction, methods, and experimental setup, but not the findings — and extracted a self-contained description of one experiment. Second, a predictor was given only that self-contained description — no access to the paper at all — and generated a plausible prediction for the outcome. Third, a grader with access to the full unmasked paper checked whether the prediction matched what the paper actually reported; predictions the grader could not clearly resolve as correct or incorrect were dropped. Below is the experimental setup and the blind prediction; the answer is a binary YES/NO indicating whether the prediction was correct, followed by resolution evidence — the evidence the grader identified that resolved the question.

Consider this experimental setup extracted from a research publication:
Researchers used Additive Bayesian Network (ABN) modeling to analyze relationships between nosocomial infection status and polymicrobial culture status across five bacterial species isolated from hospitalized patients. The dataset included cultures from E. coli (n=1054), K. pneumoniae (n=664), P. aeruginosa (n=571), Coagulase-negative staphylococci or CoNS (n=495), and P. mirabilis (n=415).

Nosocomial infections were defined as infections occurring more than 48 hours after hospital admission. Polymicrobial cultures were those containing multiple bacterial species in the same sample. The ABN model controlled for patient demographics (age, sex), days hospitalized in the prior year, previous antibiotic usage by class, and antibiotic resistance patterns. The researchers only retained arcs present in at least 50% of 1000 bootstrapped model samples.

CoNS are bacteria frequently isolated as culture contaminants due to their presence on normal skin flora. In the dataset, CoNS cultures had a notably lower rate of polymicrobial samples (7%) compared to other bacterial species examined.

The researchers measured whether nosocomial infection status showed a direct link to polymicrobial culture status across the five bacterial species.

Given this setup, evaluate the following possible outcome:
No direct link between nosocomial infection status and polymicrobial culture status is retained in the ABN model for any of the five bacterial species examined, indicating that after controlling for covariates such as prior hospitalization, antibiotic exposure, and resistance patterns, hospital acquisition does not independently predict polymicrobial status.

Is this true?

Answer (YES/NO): NO